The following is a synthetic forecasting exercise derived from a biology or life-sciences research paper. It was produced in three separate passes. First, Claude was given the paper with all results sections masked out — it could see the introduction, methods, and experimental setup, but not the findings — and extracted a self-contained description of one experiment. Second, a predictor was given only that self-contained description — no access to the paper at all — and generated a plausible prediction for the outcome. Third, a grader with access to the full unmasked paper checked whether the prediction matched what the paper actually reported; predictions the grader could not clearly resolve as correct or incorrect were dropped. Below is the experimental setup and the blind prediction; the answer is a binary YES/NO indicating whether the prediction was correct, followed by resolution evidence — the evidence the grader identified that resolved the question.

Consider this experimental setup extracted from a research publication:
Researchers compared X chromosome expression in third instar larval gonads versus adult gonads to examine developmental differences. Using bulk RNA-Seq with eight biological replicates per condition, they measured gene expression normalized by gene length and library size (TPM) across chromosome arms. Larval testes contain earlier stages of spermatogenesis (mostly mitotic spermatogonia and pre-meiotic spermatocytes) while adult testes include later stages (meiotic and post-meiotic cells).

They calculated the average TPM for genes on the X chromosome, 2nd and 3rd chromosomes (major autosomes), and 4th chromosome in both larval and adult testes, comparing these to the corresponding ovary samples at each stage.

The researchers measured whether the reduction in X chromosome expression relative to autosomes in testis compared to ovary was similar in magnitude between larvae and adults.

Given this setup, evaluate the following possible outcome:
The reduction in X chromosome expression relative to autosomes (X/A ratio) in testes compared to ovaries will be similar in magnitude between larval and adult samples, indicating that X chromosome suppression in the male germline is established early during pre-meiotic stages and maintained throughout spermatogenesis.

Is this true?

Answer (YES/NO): YES